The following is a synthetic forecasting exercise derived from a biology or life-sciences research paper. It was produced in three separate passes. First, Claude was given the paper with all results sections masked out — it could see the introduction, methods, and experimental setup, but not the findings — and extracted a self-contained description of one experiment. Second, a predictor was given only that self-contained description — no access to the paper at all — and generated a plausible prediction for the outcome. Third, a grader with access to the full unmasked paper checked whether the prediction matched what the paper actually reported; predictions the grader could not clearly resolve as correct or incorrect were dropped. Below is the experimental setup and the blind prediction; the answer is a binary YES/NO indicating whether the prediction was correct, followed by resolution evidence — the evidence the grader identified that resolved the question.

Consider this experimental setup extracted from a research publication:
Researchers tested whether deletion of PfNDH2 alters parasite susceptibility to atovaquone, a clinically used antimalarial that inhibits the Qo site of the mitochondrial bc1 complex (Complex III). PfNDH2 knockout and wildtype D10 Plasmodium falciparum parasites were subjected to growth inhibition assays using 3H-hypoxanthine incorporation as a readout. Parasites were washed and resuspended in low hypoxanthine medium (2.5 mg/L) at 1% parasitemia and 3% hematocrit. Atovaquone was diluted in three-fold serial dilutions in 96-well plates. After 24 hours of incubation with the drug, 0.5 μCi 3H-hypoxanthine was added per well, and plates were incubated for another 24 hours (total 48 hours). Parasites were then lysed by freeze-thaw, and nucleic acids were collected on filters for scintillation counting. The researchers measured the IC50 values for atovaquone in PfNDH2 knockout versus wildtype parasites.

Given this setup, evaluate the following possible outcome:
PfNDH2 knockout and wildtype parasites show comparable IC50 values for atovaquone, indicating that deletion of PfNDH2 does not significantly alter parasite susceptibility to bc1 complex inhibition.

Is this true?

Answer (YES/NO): YES